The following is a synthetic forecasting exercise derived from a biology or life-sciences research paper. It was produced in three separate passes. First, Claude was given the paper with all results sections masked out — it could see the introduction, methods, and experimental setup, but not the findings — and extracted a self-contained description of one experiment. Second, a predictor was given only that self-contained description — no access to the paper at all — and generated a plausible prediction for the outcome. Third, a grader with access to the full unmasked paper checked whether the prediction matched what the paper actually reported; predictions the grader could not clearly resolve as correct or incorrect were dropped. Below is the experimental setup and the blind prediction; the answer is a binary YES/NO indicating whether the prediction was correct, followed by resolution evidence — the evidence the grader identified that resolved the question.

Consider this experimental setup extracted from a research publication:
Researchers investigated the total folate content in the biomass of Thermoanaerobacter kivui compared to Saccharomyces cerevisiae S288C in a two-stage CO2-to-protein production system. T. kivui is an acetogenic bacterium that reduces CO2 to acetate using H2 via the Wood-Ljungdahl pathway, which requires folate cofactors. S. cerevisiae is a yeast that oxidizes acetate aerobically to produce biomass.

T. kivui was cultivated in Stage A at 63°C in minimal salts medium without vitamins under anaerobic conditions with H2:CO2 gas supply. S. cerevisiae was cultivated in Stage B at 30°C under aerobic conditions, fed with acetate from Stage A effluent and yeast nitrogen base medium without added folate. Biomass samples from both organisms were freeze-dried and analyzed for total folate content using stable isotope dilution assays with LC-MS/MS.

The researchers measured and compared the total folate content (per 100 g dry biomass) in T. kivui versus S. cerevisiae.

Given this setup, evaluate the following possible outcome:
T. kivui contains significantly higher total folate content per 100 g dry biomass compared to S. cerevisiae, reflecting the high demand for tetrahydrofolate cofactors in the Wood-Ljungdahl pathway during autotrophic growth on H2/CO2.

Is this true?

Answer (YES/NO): YES